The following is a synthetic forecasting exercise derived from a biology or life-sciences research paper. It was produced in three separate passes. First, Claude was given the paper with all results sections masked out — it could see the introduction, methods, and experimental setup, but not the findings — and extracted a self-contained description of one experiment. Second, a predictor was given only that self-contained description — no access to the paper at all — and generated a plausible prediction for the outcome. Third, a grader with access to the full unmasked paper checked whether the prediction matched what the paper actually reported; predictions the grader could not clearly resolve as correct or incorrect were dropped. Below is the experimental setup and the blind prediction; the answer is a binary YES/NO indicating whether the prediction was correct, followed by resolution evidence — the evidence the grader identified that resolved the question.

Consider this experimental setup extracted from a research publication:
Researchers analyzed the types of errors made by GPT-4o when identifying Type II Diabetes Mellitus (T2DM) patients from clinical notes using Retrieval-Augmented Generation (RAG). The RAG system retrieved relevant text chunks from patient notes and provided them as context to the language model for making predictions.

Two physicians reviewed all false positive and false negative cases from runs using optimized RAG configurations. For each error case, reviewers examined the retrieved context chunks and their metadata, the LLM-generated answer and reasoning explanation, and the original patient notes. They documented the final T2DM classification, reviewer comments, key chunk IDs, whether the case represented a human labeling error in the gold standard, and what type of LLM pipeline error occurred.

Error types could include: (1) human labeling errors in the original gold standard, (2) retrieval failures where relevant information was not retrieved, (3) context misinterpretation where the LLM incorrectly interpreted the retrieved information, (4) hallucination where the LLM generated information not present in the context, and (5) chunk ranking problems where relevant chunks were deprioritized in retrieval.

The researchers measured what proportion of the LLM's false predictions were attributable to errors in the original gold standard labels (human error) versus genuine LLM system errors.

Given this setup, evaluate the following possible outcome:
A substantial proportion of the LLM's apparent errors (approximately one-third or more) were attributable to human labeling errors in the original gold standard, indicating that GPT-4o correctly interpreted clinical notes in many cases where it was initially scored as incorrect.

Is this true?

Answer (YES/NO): NO